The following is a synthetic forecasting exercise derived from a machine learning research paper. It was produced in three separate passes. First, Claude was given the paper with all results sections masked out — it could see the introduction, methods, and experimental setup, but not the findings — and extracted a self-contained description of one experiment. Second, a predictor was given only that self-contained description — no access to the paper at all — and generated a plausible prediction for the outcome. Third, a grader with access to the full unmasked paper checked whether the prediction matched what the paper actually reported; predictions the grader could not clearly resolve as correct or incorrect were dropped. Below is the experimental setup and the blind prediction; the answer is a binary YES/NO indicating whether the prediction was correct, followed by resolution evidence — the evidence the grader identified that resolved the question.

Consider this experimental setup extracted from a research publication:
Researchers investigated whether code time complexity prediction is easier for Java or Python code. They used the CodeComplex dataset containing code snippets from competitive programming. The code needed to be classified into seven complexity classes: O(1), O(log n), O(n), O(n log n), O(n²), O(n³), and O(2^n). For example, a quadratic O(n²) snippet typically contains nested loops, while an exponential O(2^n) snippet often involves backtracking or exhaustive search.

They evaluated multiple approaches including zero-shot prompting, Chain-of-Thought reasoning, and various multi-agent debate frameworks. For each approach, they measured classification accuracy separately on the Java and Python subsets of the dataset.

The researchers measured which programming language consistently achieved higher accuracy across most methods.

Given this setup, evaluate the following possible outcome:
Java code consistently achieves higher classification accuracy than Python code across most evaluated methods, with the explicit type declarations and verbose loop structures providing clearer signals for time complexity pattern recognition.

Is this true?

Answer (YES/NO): YES